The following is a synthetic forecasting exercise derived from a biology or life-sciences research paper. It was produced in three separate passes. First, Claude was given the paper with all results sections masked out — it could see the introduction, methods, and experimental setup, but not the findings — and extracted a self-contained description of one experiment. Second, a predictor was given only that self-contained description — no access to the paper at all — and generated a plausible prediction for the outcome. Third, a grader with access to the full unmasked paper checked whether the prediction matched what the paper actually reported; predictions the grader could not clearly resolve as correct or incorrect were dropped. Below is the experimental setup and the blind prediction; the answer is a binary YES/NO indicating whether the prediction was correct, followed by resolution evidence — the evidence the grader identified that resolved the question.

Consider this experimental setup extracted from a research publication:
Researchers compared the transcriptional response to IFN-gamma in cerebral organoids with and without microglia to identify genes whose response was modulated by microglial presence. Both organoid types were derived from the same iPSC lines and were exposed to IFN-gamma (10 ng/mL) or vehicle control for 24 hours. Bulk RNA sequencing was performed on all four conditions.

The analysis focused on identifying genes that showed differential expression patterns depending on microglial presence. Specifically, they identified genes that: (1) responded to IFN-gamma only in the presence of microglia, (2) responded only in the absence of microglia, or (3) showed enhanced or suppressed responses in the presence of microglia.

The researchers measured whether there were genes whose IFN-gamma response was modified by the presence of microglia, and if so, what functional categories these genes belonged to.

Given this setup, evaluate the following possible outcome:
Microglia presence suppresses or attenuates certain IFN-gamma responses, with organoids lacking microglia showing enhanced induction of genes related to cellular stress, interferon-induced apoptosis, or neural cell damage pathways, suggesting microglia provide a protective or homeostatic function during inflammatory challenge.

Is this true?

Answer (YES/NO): YES